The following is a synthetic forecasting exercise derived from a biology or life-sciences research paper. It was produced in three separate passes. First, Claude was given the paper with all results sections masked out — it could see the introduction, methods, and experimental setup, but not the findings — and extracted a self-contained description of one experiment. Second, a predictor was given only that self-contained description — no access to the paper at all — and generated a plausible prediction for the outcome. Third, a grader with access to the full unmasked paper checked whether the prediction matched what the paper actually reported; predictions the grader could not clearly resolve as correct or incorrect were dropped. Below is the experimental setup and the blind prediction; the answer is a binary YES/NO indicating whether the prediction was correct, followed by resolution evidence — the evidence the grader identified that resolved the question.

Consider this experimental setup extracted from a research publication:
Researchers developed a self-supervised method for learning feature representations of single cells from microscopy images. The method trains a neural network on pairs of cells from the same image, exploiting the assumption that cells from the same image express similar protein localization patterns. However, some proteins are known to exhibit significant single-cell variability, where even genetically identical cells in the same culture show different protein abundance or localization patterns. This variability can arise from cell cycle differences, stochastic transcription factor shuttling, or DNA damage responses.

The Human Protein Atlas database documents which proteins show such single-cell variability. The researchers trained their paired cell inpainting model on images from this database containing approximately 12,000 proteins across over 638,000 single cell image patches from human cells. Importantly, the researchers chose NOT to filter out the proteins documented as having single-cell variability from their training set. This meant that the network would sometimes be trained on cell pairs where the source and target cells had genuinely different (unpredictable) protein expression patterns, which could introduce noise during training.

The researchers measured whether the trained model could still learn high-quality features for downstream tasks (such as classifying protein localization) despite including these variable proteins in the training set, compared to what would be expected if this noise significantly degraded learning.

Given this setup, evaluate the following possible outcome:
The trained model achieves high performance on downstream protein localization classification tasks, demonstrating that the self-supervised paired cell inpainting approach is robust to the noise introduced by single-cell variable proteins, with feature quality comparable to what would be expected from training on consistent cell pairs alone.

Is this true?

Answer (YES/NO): YES